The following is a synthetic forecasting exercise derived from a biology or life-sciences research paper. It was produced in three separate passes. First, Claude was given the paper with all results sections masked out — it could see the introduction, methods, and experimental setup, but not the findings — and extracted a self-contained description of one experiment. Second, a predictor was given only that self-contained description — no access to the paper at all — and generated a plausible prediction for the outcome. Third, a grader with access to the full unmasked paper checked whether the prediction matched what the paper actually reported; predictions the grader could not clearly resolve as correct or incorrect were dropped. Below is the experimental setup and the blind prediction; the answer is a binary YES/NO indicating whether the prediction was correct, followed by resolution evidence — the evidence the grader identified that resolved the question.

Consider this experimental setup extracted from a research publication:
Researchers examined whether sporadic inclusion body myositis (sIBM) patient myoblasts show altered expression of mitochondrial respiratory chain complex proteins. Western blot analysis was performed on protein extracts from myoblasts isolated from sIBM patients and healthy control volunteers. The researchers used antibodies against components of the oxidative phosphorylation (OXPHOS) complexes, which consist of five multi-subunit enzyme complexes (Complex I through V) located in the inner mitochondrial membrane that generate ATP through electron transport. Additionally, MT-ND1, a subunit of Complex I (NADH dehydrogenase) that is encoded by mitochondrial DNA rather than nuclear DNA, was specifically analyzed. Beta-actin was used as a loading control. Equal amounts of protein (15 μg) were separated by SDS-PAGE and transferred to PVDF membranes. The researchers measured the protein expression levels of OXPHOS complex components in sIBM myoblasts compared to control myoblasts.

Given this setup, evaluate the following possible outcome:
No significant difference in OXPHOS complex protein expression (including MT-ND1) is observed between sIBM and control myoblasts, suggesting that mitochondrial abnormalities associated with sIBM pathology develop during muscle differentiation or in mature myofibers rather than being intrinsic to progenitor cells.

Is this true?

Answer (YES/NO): NO